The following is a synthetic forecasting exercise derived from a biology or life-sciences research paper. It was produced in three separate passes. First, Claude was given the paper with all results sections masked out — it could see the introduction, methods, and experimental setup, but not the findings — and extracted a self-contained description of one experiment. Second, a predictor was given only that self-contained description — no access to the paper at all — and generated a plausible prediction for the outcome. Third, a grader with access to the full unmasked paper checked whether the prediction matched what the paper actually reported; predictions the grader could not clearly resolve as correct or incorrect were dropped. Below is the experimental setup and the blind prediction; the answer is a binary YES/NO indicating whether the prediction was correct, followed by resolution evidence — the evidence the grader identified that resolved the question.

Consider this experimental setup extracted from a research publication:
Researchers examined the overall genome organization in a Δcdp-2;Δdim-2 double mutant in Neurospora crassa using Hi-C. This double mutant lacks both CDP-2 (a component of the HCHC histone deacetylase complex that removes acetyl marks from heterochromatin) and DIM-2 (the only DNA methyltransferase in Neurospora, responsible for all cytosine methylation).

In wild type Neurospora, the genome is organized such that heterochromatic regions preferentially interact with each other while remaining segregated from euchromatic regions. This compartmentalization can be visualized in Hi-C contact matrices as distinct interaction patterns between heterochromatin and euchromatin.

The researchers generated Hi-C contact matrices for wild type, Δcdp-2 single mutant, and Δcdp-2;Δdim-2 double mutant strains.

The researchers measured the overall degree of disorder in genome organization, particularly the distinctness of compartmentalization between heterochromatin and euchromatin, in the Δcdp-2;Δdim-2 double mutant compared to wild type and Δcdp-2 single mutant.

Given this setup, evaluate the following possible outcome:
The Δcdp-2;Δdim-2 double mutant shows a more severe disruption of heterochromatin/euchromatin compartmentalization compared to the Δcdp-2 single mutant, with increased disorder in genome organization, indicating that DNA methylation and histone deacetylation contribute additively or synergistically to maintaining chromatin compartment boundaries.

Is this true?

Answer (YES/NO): YES